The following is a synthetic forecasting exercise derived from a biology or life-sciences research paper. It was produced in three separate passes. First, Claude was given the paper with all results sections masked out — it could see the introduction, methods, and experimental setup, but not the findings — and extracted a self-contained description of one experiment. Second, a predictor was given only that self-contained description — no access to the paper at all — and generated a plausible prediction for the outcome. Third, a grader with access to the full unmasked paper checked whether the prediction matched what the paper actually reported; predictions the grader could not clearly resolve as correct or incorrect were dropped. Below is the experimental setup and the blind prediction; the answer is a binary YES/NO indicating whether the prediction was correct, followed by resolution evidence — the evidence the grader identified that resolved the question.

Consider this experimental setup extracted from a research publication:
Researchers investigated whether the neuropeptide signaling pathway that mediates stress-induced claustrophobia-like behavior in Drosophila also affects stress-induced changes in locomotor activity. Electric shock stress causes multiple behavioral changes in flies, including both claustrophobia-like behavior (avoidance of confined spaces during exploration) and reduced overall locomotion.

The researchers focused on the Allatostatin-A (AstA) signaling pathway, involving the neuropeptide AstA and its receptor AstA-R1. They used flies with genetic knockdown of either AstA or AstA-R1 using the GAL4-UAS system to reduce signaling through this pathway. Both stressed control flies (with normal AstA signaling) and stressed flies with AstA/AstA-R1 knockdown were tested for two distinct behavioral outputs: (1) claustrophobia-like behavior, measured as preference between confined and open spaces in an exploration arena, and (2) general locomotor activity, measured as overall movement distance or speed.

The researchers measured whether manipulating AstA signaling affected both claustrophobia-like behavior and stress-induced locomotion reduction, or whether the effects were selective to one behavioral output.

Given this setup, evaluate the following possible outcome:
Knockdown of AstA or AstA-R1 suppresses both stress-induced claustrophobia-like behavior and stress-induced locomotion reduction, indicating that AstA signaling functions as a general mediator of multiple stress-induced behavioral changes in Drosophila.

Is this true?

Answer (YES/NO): NO